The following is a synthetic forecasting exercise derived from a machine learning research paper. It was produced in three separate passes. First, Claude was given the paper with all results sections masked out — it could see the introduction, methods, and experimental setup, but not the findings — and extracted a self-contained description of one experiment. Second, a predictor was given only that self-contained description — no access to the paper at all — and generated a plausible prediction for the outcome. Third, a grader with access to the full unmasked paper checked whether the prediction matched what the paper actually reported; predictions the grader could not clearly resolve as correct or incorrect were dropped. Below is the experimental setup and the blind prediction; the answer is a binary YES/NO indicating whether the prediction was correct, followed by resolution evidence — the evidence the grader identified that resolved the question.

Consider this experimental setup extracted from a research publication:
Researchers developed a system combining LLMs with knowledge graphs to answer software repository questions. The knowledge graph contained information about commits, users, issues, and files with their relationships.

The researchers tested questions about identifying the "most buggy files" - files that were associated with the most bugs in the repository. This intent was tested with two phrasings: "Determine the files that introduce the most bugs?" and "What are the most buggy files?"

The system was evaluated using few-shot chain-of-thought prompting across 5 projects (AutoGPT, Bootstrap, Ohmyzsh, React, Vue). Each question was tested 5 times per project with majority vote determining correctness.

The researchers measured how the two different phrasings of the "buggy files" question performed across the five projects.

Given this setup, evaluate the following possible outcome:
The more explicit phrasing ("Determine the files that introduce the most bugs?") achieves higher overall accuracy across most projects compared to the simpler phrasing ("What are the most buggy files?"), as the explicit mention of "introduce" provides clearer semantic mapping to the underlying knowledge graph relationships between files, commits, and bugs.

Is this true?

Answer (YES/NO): NO